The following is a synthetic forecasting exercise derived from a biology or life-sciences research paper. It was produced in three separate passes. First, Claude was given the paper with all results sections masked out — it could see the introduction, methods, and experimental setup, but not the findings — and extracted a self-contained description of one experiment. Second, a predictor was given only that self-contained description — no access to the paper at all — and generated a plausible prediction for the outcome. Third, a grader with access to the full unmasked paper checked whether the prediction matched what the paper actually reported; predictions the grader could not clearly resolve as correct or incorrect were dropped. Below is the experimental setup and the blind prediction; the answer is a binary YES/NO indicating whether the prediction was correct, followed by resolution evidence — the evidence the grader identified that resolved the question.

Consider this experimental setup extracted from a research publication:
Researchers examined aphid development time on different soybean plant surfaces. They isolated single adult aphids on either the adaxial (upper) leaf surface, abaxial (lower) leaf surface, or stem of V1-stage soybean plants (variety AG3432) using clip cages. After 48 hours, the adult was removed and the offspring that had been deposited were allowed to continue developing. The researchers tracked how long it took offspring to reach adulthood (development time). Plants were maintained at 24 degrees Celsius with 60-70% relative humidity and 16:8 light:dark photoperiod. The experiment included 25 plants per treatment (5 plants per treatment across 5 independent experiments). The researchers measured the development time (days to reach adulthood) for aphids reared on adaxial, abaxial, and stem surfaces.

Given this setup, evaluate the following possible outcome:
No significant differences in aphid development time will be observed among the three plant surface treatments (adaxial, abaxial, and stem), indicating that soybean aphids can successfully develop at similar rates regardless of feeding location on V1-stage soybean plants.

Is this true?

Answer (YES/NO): NO